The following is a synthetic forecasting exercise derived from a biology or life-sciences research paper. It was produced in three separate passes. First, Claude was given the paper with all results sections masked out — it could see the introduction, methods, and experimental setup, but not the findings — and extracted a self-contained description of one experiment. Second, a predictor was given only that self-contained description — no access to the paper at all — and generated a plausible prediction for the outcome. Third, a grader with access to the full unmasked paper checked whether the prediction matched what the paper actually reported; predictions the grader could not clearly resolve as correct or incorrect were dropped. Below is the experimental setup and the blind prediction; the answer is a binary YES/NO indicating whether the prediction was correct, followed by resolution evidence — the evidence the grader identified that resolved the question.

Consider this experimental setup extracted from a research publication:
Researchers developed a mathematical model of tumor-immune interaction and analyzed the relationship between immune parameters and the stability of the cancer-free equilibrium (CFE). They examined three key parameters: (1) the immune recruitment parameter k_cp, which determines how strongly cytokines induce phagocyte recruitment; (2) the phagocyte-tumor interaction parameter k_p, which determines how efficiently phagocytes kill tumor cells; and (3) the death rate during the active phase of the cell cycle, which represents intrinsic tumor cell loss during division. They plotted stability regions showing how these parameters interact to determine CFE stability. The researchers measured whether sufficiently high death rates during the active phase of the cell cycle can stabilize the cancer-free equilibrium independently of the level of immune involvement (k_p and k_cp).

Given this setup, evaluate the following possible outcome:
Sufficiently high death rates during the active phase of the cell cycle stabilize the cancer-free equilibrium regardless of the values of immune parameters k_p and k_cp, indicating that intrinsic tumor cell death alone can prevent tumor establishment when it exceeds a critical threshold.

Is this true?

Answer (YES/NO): YES